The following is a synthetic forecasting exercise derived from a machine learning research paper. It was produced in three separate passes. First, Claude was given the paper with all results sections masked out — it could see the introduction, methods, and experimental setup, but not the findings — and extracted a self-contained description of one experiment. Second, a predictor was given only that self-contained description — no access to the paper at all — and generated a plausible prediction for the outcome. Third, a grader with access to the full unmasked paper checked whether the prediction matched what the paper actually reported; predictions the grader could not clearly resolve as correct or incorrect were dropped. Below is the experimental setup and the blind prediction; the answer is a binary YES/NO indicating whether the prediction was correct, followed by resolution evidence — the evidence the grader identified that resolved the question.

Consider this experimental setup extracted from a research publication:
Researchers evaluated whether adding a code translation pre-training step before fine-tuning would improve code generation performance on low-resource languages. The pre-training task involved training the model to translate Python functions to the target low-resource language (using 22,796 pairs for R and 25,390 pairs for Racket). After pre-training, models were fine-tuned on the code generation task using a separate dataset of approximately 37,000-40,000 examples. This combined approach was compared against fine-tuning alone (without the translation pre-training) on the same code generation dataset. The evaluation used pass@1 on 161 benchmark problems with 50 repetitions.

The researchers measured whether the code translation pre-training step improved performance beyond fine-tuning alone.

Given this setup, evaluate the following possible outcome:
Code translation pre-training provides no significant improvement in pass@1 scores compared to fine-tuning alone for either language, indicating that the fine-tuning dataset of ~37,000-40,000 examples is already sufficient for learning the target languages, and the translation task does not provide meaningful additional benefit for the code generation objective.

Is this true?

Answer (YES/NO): YES